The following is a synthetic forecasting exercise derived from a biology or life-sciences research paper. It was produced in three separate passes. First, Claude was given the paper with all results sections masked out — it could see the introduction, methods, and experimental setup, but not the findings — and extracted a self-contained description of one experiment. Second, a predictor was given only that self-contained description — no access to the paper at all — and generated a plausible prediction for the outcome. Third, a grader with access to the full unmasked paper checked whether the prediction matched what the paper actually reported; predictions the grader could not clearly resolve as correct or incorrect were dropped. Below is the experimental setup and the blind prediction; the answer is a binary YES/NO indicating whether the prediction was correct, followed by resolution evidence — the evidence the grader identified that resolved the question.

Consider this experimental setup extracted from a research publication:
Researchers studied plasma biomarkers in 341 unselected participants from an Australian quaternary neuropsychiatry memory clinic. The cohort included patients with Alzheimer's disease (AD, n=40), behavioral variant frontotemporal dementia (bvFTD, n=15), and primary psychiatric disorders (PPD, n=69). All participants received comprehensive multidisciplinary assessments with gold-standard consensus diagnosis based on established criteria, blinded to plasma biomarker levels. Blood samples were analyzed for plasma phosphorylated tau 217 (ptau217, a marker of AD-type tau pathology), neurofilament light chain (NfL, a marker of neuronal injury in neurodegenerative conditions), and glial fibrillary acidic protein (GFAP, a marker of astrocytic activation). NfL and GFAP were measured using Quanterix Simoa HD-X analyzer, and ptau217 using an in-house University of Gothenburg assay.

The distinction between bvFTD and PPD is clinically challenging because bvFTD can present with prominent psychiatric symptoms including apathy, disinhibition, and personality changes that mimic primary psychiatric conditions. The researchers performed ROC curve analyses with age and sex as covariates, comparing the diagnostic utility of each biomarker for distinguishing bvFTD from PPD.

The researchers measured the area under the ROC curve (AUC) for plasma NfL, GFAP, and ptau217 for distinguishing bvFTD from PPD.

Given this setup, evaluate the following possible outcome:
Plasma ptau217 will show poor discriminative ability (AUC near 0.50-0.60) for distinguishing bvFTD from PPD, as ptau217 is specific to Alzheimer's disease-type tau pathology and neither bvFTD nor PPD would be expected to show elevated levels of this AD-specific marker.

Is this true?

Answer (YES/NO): YES